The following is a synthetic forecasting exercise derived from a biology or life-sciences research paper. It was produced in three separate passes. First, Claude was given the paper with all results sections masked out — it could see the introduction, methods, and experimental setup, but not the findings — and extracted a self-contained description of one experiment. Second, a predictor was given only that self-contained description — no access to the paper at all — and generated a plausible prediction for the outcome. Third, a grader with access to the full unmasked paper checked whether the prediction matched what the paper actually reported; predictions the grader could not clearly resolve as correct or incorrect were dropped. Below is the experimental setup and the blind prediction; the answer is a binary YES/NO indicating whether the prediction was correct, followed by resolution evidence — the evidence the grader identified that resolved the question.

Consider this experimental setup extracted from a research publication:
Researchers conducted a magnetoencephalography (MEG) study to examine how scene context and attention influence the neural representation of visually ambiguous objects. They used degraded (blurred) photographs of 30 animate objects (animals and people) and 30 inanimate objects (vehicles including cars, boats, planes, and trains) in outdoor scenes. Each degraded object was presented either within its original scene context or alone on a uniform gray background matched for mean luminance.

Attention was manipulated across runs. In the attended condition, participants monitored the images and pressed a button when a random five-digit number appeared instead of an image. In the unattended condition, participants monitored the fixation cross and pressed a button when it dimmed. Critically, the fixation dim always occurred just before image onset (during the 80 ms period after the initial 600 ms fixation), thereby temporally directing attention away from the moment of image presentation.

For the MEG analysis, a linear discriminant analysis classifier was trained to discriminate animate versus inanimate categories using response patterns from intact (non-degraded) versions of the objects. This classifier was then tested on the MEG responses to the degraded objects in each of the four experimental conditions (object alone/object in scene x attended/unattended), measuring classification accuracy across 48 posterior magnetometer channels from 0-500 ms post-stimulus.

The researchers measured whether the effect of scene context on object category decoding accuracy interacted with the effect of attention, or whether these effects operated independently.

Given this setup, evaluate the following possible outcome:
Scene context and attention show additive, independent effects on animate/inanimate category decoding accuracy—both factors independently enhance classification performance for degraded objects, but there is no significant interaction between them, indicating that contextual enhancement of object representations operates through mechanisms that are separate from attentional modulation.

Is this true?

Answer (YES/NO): YES